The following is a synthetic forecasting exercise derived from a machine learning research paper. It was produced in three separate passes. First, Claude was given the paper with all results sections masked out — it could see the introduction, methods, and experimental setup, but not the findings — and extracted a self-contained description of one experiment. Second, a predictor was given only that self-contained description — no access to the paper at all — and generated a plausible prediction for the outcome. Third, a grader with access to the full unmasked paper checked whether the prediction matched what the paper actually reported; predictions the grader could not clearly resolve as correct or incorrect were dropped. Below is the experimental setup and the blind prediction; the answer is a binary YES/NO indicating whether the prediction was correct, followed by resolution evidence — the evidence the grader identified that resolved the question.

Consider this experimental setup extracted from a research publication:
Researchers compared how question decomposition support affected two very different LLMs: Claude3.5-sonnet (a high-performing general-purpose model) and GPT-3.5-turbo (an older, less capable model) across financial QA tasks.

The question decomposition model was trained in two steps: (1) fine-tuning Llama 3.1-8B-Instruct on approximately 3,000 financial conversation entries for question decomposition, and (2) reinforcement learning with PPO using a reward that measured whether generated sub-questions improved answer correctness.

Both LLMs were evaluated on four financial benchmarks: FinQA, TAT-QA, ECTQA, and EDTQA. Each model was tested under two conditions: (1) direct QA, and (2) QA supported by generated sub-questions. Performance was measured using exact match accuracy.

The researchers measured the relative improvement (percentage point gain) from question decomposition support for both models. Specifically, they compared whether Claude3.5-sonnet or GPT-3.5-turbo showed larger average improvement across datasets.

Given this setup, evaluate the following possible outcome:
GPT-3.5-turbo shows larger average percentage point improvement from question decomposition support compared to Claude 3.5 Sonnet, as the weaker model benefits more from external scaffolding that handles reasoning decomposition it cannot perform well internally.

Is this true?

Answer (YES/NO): YES